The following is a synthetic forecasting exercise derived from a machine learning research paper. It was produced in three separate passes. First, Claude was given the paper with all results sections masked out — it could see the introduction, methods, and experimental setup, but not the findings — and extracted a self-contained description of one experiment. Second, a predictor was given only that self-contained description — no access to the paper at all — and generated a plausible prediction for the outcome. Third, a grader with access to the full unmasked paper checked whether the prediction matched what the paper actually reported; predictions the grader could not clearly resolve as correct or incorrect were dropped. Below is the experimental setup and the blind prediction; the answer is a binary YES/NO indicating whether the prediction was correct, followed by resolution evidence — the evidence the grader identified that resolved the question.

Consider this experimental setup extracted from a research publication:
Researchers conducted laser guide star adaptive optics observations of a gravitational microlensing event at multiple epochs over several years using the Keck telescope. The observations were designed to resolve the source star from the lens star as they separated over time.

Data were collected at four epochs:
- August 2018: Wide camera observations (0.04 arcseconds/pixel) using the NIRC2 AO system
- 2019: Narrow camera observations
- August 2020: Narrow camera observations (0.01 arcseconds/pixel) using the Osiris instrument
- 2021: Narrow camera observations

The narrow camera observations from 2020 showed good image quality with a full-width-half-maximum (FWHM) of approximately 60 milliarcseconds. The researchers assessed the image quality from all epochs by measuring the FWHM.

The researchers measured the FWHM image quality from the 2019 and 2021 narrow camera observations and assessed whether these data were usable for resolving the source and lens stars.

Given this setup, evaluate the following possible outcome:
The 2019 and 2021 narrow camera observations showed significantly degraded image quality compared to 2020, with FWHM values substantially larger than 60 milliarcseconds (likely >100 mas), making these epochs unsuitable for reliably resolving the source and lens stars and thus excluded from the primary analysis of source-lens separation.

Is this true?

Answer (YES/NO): YES